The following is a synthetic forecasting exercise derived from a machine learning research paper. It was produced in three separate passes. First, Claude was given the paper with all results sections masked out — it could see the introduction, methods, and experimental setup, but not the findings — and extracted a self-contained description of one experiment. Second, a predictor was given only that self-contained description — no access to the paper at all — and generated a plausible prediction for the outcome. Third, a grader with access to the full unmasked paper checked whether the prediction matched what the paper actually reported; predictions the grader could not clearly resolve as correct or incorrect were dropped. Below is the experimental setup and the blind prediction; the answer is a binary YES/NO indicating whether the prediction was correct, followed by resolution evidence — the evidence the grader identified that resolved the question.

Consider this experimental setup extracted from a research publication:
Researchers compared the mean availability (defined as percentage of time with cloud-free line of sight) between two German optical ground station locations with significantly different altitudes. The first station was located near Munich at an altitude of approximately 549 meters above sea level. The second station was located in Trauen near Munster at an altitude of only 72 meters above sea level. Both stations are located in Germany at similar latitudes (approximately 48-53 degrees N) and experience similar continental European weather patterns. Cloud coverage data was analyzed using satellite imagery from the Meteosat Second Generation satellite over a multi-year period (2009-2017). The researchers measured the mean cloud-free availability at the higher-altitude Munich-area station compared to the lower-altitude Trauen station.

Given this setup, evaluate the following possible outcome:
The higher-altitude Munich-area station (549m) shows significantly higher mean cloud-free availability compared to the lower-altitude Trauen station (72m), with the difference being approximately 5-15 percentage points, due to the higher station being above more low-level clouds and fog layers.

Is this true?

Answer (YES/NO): YES